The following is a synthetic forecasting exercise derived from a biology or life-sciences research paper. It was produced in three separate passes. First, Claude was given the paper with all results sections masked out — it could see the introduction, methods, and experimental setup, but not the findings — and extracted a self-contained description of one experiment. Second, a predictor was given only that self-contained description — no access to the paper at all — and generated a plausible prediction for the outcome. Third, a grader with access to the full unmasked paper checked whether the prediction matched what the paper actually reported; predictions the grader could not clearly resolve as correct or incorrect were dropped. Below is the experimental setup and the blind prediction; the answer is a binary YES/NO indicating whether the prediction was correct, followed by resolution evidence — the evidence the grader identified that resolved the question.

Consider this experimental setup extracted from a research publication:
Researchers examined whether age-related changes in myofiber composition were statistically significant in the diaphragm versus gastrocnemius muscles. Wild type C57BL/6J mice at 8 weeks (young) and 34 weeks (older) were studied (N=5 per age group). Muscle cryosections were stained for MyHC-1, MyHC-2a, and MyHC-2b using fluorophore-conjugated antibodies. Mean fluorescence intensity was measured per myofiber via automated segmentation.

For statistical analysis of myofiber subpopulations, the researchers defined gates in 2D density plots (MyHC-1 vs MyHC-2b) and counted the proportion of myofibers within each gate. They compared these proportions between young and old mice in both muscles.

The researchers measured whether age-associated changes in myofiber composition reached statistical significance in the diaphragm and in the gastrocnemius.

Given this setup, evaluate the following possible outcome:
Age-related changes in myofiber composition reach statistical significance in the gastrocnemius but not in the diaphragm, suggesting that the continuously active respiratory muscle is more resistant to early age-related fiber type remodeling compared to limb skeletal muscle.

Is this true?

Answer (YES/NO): NO